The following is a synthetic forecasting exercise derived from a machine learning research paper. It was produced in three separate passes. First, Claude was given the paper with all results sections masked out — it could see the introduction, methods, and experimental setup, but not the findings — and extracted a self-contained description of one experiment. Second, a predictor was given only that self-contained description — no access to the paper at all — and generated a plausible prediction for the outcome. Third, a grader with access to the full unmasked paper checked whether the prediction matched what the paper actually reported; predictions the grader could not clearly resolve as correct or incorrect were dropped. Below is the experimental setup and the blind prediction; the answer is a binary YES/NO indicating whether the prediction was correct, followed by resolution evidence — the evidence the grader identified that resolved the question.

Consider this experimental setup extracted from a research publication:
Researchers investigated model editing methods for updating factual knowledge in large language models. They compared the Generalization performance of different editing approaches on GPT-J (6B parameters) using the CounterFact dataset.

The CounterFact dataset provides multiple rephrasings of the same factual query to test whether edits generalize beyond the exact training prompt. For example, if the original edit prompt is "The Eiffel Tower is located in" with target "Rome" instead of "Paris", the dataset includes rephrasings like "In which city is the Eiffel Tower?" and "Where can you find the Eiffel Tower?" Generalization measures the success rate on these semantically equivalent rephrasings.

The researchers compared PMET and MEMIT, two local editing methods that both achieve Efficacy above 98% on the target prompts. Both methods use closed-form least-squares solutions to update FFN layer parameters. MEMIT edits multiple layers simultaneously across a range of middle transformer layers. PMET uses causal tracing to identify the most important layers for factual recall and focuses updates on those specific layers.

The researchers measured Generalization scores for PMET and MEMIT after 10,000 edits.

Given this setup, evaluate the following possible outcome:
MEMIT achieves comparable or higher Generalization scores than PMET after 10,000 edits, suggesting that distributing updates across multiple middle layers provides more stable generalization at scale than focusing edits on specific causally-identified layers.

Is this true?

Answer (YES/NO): NO